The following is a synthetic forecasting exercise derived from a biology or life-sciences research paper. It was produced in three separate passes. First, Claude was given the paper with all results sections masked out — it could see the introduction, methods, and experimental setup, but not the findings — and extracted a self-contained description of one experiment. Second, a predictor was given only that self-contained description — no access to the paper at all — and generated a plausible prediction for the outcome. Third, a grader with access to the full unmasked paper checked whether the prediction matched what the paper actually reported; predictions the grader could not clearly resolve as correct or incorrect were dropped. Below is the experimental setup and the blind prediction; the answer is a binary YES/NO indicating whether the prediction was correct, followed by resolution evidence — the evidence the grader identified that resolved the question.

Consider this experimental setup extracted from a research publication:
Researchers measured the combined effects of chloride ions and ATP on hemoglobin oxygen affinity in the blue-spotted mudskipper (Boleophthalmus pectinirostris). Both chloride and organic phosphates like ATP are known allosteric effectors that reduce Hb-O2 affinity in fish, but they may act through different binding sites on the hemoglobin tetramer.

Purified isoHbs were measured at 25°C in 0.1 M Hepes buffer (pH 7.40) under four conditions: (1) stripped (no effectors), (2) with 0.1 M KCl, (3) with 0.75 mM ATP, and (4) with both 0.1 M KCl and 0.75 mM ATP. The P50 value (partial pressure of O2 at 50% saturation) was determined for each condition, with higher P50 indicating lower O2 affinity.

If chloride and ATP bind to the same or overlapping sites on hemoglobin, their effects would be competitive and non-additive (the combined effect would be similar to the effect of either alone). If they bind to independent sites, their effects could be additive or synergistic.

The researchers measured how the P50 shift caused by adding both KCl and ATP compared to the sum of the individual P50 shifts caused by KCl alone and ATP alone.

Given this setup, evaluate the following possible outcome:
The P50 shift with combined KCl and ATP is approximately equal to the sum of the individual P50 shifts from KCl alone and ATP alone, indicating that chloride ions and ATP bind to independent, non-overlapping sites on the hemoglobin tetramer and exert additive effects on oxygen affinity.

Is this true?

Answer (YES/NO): NO